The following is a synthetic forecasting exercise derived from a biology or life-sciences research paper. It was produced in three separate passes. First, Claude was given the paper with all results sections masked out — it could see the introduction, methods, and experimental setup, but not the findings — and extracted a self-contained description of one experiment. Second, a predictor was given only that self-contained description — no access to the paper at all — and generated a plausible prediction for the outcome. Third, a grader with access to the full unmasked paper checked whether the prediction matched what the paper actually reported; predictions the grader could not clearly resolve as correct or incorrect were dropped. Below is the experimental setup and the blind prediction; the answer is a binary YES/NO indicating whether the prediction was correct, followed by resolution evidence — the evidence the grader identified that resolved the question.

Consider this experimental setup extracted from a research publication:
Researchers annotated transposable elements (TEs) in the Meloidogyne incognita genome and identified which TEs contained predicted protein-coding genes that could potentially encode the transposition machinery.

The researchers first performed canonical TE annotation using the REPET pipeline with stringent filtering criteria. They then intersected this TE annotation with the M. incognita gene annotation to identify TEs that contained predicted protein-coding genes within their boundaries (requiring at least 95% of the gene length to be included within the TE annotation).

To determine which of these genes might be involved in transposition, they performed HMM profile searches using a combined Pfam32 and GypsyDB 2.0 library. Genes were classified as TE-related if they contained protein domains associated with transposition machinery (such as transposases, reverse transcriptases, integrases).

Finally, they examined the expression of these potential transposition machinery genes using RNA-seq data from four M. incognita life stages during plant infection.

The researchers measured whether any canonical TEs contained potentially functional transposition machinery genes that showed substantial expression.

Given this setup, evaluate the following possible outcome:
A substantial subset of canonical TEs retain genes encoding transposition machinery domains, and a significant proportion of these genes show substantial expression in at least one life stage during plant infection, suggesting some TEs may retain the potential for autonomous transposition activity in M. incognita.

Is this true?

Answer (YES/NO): YES